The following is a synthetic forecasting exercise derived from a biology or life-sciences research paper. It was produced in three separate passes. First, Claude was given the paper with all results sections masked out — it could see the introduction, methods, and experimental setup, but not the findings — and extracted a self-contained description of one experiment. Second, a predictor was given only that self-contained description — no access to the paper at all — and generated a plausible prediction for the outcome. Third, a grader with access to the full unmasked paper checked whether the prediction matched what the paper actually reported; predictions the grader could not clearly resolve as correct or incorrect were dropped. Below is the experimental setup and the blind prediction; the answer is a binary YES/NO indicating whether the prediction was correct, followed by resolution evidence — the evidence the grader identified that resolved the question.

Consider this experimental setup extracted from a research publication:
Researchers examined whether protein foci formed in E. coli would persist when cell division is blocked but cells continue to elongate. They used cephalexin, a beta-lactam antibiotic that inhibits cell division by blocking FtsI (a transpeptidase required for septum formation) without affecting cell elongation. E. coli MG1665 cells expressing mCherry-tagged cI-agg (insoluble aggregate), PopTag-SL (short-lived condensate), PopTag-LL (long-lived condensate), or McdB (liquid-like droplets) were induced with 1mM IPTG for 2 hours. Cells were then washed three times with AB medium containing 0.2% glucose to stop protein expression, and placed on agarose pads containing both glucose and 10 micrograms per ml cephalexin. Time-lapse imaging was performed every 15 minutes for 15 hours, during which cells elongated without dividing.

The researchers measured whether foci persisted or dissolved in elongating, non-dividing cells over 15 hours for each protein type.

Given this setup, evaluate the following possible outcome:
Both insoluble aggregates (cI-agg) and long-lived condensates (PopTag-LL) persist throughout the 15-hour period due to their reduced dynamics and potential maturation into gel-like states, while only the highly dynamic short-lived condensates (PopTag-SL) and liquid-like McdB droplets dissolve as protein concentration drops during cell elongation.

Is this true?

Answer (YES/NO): NO